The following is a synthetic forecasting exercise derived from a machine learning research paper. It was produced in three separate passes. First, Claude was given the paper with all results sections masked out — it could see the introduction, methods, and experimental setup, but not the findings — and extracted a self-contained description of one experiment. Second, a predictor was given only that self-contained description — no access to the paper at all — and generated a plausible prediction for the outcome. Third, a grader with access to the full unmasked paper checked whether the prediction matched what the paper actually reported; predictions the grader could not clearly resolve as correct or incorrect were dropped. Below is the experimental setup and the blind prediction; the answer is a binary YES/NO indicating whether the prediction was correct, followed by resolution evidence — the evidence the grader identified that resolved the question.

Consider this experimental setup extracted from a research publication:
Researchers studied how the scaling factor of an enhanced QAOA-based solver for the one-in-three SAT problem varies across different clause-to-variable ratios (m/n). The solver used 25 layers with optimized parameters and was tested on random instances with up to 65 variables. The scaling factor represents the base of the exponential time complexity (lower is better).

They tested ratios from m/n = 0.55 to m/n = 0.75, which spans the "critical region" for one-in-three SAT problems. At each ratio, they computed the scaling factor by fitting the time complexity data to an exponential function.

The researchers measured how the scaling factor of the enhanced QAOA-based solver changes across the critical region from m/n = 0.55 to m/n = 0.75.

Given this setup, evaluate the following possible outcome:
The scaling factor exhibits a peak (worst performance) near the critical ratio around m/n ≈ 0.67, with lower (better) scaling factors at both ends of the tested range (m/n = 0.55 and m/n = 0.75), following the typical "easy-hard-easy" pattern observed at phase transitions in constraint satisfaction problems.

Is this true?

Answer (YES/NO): NO